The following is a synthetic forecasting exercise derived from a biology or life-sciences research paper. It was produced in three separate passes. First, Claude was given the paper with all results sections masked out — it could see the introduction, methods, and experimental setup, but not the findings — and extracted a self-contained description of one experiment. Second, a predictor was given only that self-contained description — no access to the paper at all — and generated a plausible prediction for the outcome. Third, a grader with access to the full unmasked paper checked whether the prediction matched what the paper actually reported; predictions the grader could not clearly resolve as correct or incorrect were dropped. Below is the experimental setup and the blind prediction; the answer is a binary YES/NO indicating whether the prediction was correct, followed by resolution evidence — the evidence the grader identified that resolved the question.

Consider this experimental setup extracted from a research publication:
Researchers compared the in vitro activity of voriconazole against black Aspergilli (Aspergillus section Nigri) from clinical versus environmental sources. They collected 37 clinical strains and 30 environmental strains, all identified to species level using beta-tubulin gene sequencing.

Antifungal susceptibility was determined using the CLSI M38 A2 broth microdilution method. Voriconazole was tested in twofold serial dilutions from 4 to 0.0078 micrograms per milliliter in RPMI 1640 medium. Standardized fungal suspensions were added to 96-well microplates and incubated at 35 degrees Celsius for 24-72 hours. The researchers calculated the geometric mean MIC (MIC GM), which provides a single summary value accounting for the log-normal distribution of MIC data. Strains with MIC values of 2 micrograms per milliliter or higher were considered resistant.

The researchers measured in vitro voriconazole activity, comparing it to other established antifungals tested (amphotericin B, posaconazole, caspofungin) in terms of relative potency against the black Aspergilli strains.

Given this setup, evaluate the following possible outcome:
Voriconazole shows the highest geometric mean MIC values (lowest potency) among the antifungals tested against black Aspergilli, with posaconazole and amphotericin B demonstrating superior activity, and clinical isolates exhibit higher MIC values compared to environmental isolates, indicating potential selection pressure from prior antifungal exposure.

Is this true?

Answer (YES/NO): NO